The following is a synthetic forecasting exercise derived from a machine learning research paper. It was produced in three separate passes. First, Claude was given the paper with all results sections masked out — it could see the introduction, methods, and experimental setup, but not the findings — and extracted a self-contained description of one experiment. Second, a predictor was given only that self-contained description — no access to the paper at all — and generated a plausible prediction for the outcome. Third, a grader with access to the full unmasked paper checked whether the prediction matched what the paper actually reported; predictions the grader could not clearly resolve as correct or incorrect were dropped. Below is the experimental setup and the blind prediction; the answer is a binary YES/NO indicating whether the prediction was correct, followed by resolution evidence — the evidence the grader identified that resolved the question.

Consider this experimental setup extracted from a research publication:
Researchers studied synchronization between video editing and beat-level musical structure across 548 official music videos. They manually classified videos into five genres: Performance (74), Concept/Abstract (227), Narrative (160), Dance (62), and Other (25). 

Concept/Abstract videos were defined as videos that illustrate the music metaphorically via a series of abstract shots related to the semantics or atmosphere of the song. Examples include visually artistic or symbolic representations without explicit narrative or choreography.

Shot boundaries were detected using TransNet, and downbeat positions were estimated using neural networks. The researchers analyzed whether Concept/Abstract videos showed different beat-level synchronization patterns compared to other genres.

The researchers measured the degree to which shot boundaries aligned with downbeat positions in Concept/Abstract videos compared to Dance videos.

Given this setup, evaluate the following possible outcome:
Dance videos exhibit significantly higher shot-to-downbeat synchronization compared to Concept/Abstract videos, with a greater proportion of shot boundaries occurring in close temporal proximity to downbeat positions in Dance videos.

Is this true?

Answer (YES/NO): NO